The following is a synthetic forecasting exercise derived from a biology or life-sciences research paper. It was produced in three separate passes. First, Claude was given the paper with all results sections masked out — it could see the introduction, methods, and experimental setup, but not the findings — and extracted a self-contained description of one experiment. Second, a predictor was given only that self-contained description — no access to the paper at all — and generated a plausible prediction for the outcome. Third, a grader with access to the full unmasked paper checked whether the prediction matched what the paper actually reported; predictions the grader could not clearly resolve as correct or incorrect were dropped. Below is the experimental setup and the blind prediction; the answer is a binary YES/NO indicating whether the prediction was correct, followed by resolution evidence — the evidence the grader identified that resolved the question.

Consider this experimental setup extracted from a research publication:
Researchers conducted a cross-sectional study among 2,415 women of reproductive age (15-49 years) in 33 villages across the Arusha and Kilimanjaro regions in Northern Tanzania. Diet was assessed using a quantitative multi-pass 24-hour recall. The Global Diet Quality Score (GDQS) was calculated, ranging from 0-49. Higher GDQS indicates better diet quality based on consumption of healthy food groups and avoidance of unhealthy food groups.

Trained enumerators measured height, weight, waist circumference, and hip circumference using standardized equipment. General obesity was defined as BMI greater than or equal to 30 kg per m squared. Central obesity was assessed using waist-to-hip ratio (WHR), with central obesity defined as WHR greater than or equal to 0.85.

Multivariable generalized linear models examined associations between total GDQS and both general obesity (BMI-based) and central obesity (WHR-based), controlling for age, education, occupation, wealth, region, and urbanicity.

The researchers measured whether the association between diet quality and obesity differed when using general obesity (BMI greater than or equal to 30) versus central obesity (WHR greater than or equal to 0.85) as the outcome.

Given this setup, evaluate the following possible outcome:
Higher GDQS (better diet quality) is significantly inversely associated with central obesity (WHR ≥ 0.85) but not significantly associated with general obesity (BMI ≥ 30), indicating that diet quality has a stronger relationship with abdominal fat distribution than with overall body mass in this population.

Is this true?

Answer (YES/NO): NO